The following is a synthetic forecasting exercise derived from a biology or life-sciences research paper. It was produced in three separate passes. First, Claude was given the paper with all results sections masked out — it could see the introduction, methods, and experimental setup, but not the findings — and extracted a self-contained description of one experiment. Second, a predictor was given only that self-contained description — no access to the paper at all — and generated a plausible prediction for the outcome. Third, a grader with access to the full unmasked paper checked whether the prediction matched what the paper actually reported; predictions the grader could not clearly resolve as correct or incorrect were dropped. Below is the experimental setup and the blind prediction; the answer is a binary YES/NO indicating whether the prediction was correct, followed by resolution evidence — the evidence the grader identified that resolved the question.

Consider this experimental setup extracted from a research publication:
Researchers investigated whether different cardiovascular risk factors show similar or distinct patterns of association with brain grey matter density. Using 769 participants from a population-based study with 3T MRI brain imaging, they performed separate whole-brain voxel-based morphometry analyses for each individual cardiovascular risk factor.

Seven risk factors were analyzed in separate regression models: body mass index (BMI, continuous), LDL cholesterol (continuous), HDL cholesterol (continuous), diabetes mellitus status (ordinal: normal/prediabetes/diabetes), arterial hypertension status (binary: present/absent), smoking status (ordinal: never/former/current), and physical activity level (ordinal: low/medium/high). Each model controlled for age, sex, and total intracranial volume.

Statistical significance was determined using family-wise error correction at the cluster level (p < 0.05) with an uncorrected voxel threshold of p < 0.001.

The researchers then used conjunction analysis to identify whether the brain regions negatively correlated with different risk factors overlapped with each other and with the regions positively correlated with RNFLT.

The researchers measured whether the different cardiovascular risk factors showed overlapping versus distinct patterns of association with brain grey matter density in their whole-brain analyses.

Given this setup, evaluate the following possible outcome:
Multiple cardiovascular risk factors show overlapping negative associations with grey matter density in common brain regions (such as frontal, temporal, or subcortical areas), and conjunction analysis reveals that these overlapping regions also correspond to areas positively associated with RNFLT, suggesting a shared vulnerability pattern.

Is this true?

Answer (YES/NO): NO